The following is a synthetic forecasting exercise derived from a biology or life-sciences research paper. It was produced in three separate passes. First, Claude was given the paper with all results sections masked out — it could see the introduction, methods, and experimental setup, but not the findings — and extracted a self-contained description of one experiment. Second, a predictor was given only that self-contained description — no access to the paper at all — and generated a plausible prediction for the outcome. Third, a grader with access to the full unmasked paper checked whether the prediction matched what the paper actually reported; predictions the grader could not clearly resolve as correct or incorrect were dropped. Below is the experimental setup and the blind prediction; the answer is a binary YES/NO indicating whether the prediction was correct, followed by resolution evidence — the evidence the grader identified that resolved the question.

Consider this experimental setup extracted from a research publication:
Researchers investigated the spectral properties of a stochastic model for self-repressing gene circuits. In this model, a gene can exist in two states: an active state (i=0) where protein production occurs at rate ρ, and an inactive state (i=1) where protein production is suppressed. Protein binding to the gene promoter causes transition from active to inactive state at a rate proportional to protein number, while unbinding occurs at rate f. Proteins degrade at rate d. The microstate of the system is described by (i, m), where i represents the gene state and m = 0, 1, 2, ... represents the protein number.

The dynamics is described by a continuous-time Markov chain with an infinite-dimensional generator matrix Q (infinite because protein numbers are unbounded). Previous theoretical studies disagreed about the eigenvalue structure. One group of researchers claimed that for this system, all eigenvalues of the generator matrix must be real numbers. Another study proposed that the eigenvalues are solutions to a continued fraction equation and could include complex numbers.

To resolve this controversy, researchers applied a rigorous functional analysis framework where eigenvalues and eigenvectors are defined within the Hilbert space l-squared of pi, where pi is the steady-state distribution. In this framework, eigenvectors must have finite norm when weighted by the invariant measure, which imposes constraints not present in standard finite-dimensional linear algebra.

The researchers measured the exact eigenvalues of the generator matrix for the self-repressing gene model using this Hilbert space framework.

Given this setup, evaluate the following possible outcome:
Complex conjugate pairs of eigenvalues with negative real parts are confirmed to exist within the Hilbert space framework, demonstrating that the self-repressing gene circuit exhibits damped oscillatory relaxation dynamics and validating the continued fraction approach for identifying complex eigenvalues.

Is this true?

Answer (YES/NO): YES